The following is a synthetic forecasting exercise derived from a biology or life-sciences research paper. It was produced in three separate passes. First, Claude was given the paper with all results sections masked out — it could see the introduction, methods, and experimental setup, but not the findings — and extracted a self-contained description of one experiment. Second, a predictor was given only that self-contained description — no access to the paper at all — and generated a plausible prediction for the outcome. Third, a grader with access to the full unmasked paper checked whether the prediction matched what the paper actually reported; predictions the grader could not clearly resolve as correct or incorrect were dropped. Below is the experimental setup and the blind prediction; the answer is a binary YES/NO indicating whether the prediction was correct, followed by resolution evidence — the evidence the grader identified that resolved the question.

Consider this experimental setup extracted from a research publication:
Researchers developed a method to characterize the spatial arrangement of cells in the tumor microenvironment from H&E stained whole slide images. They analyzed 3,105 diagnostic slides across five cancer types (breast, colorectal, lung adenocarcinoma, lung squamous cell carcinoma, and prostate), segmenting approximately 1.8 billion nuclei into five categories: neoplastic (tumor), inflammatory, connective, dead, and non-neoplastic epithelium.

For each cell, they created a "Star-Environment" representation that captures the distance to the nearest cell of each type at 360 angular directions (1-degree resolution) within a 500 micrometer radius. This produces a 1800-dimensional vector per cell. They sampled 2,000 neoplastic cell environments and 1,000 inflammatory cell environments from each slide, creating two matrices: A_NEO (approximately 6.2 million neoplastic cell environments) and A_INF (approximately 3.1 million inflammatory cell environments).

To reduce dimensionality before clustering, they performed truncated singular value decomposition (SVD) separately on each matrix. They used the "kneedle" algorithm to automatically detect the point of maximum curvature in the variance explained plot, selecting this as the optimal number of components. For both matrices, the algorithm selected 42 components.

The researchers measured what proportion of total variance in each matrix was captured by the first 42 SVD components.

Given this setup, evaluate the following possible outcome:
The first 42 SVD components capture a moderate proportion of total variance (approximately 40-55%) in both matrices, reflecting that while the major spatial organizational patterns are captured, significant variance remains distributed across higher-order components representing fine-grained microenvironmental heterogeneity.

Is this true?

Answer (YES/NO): NO